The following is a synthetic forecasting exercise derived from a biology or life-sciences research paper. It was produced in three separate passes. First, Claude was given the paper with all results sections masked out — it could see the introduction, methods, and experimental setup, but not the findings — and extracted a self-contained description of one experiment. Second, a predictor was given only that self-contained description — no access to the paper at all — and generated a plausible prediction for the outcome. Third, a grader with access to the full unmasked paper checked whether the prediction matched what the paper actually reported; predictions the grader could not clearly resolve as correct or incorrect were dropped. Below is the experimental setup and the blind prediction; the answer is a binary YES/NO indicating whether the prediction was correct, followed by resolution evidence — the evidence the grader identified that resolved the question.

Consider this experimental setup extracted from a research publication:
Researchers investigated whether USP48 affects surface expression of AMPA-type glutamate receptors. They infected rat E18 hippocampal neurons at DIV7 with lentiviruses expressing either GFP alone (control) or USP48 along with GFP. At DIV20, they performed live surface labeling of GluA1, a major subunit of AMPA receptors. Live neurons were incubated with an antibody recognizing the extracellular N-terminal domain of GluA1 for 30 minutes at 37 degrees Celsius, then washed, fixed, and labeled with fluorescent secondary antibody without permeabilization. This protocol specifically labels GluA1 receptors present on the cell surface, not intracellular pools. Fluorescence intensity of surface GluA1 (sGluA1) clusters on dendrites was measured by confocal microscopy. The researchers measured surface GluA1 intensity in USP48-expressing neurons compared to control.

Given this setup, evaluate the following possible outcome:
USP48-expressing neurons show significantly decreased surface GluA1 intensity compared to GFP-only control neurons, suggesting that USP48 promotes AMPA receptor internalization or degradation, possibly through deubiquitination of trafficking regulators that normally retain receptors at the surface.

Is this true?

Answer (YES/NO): NO